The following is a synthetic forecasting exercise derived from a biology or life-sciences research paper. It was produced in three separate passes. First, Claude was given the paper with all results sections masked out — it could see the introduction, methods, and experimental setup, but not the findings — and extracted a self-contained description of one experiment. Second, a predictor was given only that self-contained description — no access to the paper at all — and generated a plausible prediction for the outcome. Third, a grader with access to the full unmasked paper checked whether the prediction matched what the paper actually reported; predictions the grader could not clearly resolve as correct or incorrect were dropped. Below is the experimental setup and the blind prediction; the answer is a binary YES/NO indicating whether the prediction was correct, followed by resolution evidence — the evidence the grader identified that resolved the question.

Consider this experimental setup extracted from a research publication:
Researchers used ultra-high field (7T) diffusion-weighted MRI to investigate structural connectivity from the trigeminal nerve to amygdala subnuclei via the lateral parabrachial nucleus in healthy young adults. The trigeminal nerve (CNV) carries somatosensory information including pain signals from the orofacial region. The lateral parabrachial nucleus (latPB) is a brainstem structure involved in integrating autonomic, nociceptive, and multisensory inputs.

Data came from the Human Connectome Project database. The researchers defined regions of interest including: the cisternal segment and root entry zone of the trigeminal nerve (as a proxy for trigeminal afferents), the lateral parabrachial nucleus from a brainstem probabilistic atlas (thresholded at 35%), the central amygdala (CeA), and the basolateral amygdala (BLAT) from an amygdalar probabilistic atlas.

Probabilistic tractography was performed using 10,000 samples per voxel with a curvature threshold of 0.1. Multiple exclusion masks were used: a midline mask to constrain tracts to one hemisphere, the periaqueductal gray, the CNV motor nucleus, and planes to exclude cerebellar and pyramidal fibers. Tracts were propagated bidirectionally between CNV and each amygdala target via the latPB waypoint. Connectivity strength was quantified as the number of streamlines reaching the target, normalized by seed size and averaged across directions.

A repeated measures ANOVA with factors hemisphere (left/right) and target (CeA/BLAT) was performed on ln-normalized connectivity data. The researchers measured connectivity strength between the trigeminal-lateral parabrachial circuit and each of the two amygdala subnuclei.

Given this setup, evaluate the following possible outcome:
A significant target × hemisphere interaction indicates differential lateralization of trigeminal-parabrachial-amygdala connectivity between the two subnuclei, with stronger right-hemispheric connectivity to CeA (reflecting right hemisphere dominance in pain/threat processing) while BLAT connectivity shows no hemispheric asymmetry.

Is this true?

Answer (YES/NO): NO